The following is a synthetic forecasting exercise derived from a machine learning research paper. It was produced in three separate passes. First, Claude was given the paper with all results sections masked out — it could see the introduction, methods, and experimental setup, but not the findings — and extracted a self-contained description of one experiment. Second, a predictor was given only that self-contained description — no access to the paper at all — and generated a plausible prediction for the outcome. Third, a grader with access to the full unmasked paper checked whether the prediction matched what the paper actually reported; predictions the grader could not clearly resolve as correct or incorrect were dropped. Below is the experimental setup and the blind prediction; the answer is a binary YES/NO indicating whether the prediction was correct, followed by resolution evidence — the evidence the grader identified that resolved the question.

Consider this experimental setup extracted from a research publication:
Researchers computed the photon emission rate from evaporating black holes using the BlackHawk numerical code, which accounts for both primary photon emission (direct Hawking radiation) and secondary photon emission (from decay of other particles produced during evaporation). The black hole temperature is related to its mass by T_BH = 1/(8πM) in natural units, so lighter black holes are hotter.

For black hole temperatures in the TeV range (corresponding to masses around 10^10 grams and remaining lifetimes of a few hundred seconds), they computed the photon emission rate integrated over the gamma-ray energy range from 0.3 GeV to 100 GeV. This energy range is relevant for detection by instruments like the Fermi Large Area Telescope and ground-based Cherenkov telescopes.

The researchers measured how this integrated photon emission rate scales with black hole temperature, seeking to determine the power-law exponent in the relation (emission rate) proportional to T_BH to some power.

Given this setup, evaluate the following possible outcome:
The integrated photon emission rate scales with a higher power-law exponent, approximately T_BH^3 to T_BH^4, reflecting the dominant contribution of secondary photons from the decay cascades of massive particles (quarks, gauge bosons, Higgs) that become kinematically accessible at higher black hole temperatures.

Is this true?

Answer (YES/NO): NO